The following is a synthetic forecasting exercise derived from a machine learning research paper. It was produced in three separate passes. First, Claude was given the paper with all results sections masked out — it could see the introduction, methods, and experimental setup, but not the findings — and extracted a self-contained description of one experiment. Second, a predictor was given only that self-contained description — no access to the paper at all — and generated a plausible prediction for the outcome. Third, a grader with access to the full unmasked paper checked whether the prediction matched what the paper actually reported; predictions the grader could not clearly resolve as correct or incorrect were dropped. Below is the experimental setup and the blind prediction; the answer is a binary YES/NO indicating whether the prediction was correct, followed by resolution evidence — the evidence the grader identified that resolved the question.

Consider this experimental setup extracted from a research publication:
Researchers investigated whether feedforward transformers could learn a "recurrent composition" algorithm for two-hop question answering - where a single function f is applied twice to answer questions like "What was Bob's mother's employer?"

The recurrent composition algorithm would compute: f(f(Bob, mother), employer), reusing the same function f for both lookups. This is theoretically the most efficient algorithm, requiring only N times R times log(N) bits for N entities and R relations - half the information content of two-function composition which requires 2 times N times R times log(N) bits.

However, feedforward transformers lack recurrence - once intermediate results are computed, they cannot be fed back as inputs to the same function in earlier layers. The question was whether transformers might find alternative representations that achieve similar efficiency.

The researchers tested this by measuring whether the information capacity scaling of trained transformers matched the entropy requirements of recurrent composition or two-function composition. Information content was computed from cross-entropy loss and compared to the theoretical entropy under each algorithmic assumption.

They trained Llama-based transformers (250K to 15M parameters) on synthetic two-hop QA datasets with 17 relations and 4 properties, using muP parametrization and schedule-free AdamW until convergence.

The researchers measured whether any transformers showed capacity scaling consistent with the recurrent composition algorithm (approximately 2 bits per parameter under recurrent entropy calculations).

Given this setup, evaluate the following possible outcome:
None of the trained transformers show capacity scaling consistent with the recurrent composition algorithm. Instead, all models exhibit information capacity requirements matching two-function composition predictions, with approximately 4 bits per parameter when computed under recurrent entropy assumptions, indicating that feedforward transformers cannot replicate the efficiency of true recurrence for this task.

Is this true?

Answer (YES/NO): NO